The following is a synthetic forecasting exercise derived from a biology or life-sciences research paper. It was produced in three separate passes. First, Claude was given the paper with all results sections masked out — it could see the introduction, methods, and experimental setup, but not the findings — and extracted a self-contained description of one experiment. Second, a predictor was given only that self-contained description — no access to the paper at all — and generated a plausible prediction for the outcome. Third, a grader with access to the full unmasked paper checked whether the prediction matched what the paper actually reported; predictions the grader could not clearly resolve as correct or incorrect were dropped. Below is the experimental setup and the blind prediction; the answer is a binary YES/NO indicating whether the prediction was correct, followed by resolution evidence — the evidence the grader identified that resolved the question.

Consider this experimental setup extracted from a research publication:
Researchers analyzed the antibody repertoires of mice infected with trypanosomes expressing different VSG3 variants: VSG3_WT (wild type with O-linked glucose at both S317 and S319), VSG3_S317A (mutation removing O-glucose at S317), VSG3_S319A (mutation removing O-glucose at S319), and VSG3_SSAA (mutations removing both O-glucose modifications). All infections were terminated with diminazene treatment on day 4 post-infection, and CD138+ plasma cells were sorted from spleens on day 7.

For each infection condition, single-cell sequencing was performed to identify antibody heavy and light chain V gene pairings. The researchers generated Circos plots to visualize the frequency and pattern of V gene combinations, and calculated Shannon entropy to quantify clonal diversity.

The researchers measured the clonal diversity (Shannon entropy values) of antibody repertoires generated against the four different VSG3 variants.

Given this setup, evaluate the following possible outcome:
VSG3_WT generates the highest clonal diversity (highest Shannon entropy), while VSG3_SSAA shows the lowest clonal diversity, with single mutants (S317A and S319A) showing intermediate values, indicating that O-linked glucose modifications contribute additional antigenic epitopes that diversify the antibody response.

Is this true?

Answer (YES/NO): NO